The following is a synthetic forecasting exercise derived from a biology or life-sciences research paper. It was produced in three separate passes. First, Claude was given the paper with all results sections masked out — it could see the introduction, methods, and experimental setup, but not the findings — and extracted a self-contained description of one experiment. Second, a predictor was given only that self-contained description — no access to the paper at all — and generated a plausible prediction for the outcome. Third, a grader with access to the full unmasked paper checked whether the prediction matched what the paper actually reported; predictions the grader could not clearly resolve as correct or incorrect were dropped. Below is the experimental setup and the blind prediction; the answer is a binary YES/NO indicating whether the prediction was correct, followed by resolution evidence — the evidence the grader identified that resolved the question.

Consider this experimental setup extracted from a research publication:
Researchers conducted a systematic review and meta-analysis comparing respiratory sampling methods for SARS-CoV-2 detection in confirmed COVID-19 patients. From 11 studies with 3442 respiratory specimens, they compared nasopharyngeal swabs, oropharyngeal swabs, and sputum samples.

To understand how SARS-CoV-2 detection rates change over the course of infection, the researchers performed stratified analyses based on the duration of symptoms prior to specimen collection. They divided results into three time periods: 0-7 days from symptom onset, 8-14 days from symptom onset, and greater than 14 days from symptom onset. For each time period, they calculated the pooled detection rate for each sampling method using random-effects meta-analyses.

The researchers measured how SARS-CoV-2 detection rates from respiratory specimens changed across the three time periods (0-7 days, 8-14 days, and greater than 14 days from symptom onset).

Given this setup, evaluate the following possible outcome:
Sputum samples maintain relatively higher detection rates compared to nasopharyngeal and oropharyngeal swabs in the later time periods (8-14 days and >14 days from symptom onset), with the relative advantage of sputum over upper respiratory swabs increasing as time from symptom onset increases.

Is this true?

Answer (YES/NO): NO